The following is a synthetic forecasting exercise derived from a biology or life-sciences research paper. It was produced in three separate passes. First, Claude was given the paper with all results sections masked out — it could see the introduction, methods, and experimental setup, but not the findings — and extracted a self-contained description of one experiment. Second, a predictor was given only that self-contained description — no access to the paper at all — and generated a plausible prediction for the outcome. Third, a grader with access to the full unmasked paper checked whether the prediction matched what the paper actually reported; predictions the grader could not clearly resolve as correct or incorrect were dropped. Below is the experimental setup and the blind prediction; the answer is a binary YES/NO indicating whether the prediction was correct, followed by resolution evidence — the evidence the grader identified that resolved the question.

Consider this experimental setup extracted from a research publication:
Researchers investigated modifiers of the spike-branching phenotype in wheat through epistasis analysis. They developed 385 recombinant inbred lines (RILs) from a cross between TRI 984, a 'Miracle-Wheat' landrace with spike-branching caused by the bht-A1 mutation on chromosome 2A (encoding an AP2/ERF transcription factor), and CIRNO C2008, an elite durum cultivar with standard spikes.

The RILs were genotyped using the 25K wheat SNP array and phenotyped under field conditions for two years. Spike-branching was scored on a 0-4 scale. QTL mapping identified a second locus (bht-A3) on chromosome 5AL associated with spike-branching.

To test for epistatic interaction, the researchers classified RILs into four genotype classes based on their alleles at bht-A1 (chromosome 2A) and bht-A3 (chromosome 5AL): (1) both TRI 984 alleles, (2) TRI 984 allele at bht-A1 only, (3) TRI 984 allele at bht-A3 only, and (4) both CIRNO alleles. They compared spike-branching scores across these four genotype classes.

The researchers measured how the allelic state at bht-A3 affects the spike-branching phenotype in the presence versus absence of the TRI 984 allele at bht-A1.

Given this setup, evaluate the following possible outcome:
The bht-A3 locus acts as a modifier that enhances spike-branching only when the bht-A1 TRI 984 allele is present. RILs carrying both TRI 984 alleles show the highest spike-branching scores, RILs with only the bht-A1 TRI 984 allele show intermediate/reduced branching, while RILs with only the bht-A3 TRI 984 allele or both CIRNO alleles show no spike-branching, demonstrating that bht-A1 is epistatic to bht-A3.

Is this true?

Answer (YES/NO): NO